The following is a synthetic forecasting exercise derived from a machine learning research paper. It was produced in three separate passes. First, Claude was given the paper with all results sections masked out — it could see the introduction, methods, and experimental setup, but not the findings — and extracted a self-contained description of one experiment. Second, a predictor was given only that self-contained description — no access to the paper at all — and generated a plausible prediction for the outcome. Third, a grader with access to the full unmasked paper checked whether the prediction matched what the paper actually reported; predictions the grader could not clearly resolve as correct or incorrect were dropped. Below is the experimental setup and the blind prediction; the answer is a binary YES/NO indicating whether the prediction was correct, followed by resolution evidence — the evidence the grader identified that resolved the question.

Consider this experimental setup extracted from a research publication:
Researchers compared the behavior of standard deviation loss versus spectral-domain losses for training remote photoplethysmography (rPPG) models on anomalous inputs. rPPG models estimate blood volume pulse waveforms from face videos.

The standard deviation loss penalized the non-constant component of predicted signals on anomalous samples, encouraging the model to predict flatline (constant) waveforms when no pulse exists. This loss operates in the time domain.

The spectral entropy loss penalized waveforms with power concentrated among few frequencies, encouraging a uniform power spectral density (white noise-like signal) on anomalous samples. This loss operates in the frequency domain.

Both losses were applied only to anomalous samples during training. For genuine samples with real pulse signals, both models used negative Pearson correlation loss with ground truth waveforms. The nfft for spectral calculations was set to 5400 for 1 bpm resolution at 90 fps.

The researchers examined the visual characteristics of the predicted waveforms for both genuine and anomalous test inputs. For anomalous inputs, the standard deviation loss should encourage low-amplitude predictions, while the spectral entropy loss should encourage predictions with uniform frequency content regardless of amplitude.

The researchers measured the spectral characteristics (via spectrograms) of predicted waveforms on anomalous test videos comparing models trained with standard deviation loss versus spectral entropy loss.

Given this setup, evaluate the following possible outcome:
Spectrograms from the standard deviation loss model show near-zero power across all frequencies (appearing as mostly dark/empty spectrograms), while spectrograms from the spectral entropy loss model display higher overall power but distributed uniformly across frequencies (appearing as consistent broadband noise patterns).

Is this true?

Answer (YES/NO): NO